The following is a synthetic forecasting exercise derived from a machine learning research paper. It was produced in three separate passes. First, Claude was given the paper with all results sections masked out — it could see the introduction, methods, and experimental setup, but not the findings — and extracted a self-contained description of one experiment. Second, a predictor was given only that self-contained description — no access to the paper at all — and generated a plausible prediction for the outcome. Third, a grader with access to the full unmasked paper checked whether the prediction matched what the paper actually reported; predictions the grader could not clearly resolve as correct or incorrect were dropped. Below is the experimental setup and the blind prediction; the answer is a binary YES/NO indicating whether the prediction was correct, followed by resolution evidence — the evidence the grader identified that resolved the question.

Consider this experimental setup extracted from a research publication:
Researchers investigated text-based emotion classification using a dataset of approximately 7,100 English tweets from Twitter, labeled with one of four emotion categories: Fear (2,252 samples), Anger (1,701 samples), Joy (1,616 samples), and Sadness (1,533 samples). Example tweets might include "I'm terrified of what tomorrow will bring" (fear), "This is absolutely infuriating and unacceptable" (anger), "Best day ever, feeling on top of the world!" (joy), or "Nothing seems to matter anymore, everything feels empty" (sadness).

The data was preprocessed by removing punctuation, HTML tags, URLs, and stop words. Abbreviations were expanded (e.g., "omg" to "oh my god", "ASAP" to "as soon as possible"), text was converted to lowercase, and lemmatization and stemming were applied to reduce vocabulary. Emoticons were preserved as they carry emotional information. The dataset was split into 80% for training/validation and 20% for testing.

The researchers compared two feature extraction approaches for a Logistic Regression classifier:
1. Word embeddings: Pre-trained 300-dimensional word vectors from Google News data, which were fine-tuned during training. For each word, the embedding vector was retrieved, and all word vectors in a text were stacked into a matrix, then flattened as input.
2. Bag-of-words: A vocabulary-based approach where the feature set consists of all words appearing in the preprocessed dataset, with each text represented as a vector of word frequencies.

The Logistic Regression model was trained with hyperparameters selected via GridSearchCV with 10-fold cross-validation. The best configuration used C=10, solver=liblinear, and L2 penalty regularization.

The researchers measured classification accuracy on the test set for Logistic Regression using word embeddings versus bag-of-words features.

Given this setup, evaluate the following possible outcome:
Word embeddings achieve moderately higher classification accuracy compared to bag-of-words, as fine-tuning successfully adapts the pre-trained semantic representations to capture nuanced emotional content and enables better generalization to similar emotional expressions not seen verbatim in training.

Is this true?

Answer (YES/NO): NO